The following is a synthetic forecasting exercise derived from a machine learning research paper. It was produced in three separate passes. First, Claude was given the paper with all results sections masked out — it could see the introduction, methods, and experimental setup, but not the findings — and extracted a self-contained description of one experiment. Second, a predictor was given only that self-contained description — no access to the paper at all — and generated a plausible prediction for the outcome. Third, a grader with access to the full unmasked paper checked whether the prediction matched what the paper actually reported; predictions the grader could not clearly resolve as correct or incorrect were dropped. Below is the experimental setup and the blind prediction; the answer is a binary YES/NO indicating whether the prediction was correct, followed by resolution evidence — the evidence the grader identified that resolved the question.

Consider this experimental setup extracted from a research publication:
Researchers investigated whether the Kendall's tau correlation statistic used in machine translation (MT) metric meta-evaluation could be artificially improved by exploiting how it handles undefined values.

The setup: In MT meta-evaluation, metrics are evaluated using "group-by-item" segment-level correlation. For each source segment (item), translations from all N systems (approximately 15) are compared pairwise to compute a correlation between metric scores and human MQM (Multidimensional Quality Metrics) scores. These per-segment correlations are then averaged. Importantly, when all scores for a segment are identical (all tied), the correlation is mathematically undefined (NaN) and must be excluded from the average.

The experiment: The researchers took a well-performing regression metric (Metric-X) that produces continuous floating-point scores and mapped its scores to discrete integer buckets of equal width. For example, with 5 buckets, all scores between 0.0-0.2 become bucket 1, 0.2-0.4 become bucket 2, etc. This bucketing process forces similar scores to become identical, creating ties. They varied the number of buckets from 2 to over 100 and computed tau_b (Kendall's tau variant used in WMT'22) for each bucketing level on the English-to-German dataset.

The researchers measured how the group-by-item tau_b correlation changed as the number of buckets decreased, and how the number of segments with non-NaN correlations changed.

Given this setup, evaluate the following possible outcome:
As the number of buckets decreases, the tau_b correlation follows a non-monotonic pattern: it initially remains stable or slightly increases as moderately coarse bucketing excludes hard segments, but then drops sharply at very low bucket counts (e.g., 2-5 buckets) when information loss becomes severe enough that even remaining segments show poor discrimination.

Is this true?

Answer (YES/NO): NO